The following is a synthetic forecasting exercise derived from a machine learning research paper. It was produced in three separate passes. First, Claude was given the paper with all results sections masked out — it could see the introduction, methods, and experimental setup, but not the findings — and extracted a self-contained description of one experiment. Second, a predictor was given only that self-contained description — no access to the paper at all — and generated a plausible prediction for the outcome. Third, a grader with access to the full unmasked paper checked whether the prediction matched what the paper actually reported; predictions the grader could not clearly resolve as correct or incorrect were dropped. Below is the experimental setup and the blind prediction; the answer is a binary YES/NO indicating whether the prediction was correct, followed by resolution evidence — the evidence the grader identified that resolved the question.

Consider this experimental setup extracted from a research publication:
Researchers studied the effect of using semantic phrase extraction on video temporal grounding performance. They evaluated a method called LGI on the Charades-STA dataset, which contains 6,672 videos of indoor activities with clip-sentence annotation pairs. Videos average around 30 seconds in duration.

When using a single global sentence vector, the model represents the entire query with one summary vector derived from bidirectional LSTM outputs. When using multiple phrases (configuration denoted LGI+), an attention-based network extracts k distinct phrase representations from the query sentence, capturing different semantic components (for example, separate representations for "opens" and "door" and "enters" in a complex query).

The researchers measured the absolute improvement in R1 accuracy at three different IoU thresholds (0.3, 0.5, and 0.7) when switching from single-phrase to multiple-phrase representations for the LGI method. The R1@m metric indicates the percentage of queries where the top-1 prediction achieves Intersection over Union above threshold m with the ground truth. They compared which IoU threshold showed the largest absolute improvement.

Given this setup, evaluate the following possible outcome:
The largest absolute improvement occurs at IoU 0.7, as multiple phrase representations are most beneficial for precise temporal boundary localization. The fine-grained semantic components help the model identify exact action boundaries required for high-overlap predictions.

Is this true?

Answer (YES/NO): YES